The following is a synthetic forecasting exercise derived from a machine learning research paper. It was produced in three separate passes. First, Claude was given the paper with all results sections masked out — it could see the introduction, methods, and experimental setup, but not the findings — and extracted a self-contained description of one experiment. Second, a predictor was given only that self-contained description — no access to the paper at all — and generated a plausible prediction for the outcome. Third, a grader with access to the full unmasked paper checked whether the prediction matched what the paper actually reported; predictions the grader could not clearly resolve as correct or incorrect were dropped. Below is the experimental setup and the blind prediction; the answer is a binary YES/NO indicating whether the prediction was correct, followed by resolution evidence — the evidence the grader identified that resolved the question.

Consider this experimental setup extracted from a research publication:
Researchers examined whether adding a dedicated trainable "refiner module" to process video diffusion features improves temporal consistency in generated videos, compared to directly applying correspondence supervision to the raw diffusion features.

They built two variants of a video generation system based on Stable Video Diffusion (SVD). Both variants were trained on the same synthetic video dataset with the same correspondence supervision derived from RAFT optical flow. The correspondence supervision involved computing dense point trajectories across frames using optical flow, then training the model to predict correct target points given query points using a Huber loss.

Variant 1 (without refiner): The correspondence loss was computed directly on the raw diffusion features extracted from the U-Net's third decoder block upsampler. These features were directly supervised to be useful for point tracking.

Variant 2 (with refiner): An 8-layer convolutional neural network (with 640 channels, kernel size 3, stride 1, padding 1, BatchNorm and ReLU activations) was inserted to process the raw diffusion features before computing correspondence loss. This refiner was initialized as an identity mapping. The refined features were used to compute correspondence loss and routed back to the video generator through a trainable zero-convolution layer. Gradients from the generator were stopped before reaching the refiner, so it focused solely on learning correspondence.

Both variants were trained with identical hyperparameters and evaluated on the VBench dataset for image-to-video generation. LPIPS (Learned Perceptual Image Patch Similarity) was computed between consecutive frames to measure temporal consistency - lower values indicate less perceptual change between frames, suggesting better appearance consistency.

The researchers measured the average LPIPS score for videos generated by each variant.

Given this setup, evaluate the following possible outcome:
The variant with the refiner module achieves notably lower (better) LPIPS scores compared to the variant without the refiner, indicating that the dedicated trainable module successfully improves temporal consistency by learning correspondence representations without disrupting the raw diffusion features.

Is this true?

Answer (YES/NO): NO